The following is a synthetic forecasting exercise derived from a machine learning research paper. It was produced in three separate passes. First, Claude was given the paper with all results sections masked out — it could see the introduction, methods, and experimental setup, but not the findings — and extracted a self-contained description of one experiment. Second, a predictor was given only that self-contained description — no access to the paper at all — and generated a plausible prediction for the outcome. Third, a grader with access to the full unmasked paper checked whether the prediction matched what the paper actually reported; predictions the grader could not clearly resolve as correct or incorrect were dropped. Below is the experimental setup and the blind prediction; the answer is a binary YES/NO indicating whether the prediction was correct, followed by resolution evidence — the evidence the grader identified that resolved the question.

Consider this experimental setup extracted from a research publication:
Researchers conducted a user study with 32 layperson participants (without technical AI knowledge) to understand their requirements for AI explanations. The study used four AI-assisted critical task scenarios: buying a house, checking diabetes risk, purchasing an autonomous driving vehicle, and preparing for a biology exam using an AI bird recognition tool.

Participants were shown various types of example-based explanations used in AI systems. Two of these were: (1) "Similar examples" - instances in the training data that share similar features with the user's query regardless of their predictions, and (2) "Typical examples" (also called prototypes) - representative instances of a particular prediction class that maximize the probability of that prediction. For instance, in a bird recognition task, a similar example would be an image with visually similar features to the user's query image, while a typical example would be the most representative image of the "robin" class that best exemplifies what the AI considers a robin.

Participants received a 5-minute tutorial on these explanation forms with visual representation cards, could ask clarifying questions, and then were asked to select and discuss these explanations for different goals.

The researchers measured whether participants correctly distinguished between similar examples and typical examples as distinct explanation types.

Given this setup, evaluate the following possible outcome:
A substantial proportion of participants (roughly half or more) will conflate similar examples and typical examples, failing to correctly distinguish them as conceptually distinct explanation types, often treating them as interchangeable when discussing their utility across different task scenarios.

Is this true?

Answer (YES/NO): YES